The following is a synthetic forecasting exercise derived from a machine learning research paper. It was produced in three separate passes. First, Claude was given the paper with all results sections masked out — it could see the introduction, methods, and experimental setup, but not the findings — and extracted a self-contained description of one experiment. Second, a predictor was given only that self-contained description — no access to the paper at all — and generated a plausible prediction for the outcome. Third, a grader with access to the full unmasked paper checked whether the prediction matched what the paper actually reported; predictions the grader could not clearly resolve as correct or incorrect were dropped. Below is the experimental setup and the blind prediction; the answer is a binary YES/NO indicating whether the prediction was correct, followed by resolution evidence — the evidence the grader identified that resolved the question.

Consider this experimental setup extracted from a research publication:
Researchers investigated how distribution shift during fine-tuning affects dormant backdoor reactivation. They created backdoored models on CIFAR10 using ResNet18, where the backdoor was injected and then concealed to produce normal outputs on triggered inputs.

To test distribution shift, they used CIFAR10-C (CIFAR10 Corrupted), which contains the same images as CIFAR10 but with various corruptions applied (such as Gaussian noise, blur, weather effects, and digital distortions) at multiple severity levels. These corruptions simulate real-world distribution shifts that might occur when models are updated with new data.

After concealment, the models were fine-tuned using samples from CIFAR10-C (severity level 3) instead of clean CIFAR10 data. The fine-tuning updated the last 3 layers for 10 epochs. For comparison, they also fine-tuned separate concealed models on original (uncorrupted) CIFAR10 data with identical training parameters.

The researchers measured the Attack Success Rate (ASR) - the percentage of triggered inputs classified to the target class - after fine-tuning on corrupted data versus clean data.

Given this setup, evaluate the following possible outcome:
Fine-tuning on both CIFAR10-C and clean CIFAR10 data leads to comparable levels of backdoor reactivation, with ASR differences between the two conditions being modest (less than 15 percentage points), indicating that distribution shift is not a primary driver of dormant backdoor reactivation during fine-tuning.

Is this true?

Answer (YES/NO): YES